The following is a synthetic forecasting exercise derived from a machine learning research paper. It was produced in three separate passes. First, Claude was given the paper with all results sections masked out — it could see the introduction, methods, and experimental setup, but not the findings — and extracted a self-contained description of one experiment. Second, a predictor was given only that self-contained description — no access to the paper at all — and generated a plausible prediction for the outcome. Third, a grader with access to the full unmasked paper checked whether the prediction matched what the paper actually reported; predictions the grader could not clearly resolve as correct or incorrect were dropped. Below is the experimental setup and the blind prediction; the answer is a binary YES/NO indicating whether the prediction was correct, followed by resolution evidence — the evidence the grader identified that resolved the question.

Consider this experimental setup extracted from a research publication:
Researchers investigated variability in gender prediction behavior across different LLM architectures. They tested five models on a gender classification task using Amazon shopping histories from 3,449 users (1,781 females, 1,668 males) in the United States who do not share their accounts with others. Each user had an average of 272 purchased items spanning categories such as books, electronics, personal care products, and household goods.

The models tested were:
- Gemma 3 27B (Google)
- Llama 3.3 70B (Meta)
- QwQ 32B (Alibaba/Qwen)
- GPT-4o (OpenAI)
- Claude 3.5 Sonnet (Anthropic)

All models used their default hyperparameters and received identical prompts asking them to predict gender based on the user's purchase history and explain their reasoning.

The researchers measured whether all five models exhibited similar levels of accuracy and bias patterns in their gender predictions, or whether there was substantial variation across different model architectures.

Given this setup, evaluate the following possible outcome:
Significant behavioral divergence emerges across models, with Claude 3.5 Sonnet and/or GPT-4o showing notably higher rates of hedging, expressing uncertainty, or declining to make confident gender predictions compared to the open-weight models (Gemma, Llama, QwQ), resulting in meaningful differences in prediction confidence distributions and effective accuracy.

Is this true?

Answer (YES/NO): NO